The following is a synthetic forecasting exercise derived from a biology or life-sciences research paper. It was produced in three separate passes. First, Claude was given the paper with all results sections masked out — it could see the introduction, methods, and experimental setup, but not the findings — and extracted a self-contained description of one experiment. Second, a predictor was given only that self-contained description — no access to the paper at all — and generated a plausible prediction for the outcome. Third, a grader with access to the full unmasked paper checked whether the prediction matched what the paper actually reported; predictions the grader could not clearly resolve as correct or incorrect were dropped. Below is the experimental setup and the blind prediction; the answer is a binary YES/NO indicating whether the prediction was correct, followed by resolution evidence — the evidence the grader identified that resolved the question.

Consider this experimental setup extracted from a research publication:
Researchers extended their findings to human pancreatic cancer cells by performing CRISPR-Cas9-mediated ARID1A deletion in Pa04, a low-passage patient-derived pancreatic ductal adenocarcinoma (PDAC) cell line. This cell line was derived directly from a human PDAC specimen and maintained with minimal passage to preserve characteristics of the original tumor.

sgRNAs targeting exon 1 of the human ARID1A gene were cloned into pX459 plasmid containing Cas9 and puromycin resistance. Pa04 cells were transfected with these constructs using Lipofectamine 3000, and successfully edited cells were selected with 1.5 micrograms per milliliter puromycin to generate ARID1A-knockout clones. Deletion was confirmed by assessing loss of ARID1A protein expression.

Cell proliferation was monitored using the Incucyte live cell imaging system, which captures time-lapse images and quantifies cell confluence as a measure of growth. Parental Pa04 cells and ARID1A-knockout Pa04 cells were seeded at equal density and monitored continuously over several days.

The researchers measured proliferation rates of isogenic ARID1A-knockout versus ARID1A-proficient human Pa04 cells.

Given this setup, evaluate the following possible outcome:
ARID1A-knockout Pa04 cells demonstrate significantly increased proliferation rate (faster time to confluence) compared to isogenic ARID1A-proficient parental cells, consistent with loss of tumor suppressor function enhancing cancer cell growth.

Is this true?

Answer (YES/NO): NO